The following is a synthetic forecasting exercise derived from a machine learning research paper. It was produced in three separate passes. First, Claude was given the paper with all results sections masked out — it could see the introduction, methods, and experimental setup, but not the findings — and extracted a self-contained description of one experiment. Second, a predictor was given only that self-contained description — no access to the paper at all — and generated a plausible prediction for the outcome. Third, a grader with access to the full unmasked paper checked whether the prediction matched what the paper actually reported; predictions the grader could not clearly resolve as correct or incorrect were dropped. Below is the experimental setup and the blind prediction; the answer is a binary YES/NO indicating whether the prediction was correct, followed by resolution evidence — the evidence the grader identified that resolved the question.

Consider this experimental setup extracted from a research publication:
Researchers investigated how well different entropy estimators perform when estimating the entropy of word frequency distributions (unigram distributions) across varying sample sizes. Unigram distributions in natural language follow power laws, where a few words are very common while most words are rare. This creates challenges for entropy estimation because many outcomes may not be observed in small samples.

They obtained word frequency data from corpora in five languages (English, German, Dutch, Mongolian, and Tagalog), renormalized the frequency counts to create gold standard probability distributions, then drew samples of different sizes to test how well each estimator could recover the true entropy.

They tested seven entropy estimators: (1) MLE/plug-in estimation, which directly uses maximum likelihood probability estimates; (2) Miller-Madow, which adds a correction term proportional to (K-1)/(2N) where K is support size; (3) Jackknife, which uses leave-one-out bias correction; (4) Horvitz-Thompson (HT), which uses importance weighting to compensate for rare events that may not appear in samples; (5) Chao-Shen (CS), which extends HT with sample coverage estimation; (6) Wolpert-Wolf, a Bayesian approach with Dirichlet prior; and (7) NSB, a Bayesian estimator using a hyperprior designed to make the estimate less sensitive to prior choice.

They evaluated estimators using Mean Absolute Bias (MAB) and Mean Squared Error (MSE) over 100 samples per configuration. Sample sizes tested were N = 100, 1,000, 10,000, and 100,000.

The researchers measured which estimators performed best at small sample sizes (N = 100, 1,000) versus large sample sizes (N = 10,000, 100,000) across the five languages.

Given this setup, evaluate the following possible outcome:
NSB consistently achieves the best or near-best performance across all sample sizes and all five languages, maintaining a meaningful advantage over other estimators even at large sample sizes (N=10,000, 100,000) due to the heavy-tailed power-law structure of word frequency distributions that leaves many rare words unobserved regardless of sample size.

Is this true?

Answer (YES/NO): NO